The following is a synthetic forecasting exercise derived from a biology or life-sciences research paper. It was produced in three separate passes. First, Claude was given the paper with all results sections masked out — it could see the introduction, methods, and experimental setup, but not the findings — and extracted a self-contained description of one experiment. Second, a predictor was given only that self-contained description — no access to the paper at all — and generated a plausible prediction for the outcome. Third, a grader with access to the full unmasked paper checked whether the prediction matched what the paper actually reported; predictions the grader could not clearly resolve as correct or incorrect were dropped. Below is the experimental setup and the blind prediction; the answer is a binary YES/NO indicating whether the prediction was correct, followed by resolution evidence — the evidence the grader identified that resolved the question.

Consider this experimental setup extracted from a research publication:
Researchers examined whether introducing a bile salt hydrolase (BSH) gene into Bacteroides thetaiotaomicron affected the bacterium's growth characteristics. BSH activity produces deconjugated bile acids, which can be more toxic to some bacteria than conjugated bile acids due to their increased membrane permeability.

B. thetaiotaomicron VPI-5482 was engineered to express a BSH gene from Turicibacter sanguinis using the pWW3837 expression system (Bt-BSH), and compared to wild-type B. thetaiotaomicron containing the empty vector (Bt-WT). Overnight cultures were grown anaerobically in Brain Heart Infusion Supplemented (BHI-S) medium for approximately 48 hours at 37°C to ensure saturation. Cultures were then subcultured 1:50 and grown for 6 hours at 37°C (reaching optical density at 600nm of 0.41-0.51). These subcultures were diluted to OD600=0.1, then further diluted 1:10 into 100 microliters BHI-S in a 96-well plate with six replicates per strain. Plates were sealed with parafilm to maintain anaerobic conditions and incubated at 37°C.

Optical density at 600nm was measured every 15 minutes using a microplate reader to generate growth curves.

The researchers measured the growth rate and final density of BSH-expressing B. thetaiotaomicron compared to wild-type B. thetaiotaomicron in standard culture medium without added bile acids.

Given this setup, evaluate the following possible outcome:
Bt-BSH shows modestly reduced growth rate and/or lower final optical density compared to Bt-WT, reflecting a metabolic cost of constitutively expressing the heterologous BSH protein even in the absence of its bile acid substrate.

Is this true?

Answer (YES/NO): NO